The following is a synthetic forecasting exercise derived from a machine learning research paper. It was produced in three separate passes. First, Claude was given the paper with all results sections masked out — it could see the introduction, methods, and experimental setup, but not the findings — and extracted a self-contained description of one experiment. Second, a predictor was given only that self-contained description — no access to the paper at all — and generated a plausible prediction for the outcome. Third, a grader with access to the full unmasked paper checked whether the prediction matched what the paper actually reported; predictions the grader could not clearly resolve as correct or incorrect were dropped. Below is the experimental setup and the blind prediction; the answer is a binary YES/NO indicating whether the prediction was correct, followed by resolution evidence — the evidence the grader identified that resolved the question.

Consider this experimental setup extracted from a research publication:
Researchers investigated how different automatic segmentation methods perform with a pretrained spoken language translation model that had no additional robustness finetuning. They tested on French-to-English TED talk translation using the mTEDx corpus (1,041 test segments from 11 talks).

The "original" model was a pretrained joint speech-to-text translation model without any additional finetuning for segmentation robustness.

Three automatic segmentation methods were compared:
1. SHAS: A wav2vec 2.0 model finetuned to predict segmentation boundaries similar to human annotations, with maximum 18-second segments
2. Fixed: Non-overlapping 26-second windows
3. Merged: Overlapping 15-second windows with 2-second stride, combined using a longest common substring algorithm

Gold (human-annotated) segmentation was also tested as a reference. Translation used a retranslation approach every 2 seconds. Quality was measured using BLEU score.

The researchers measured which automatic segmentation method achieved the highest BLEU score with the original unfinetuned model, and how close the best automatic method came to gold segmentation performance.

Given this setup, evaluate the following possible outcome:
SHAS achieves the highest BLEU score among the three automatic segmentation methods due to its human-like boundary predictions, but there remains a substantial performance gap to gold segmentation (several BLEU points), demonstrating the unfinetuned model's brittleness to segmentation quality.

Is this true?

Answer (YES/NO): NO